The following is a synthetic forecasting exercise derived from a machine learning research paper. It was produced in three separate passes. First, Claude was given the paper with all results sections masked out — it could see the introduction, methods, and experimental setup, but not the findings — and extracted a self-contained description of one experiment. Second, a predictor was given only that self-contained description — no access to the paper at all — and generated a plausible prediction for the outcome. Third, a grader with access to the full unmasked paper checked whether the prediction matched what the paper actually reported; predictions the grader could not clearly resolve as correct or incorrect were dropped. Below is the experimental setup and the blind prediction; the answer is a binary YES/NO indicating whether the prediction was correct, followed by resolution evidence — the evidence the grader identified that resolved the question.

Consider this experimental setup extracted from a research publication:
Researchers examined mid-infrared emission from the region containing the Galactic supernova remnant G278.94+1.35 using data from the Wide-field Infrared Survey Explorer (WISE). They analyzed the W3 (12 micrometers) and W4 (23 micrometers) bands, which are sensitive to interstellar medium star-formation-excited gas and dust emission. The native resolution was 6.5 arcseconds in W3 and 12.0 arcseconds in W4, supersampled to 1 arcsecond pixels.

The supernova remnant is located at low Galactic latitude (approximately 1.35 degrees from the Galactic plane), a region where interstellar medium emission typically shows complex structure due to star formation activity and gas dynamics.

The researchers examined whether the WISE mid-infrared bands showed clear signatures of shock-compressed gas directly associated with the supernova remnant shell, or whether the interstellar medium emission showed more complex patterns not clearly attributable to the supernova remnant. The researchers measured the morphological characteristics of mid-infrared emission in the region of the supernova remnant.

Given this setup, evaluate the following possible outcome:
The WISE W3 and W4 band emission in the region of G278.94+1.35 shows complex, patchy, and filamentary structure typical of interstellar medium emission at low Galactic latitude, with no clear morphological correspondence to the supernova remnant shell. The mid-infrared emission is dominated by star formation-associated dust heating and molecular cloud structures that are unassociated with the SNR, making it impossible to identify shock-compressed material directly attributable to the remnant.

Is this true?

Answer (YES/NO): NO